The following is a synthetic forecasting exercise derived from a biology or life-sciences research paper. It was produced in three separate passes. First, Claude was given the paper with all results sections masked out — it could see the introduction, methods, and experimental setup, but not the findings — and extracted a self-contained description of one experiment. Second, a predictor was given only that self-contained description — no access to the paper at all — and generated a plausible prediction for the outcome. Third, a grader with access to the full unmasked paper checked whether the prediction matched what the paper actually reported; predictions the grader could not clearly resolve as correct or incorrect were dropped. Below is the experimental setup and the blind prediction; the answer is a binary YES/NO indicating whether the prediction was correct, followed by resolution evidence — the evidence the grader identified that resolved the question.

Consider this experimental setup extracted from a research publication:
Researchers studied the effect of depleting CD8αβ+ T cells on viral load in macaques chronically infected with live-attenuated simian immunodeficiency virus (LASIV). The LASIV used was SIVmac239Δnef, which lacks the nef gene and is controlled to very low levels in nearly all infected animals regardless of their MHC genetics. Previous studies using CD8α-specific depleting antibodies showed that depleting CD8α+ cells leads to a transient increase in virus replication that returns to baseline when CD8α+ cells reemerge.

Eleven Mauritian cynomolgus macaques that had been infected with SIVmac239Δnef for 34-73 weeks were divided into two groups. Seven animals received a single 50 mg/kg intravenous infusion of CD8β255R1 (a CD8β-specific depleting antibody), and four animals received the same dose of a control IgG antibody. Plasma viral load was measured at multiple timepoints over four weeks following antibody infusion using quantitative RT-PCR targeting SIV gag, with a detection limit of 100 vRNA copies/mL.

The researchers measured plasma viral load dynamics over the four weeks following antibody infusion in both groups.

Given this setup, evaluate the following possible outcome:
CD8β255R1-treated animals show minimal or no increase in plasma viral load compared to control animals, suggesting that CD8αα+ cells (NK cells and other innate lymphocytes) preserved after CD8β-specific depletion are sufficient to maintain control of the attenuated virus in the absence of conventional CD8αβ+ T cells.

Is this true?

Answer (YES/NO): NO